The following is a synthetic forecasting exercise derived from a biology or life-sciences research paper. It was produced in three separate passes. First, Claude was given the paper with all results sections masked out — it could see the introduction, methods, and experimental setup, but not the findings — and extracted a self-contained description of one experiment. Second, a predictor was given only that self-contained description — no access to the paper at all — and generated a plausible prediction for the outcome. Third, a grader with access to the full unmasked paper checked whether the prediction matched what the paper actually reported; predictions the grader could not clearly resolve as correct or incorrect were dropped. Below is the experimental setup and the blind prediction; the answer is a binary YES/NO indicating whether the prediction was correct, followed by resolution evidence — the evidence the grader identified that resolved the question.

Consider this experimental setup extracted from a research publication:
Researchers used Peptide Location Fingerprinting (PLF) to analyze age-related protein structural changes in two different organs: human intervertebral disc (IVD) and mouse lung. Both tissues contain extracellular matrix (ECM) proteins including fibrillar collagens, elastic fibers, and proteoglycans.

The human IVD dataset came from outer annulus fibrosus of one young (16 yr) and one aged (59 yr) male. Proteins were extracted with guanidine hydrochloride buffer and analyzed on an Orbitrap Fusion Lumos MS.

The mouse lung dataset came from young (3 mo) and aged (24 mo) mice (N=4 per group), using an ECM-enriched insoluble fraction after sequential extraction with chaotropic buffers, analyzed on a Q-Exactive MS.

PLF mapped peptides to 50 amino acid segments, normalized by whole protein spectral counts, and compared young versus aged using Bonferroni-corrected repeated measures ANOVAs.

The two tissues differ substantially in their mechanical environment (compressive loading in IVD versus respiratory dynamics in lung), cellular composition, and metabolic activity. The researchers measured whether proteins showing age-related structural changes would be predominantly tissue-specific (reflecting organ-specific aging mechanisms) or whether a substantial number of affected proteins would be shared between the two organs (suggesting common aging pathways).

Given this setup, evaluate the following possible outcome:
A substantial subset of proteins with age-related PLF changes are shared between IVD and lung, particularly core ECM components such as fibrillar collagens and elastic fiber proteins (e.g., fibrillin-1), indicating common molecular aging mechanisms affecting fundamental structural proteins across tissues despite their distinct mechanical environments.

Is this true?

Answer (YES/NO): NO